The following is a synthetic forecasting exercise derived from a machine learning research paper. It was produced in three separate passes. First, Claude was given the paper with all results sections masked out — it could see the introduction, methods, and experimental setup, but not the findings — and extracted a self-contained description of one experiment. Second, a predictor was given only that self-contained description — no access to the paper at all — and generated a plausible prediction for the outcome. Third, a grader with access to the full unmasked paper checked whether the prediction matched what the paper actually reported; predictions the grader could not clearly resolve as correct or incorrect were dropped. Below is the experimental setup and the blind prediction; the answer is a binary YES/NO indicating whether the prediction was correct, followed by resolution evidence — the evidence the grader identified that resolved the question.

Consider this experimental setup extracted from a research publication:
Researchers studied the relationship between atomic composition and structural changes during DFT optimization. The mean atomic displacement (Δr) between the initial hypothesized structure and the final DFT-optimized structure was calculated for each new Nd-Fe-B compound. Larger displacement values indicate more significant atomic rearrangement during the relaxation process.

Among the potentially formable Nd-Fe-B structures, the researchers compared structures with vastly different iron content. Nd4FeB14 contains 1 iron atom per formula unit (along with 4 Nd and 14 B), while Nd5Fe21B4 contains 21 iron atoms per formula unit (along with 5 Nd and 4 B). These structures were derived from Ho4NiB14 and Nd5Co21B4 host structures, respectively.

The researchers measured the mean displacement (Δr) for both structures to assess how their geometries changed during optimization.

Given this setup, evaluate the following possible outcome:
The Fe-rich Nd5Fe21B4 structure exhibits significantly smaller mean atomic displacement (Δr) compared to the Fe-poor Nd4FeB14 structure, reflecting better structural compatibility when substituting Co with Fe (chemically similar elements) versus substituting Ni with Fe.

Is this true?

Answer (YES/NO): NO